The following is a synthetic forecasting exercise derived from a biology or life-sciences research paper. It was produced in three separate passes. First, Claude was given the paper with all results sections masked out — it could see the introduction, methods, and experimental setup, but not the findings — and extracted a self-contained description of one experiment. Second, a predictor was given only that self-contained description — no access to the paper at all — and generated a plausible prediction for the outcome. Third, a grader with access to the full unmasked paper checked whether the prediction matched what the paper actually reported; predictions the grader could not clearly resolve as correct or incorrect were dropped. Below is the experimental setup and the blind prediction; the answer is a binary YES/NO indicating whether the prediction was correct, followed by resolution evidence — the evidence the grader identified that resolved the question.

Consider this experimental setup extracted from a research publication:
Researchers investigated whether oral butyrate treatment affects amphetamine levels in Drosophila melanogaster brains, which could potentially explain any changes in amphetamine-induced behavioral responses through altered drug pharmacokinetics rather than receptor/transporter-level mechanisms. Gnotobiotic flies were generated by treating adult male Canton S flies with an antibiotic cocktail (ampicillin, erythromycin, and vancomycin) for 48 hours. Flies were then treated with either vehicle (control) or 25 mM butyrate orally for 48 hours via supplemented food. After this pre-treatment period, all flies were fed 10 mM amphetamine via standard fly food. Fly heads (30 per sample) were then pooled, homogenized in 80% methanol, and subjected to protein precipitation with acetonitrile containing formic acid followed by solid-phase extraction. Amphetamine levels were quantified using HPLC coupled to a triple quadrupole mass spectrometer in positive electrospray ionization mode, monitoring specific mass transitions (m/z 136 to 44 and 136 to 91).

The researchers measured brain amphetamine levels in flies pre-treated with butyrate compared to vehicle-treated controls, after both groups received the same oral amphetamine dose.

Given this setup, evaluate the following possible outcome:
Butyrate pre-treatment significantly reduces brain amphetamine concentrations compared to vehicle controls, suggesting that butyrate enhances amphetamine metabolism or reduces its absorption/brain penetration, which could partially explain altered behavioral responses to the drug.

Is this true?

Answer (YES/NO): NO